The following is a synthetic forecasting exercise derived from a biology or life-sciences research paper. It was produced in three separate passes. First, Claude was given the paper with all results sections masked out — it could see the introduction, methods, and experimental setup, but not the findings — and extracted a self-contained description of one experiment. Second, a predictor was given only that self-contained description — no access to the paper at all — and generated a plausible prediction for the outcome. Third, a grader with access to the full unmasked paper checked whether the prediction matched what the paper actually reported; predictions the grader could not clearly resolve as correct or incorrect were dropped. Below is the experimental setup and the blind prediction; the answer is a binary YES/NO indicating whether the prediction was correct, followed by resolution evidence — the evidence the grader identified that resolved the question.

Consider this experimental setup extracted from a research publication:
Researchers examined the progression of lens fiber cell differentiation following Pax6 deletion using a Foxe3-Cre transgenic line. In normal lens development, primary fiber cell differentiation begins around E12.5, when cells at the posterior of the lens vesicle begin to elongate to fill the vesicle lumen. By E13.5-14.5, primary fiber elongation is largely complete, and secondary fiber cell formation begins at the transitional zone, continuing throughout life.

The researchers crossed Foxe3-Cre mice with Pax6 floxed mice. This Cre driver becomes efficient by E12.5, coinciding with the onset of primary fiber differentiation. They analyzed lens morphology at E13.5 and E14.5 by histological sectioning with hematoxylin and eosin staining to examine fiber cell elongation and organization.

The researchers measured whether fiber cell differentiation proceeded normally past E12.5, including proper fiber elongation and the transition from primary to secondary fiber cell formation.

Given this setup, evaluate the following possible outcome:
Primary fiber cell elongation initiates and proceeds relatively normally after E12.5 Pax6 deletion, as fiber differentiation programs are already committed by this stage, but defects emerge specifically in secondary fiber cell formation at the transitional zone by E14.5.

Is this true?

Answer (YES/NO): NO